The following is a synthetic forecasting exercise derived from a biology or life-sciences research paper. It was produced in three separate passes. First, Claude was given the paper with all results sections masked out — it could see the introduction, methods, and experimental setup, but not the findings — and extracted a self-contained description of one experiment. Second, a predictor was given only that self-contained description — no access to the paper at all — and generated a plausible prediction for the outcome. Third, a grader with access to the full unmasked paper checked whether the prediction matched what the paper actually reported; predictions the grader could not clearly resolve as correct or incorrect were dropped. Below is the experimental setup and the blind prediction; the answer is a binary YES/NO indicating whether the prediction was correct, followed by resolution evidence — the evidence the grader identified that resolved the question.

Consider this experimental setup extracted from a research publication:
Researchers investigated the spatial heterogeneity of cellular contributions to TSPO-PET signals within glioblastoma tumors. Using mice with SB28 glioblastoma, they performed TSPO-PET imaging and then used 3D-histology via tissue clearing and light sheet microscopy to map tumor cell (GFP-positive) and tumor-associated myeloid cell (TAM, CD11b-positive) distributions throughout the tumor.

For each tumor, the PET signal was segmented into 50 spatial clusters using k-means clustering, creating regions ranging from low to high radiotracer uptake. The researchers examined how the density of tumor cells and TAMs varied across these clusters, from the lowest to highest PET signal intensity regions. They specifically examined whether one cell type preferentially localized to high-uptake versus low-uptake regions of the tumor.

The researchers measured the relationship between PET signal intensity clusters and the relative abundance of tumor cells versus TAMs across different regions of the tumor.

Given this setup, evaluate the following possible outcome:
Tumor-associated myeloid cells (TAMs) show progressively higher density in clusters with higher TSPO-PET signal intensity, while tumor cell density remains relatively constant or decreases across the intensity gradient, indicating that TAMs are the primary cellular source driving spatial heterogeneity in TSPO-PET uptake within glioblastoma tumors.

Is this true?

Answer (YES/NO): NO